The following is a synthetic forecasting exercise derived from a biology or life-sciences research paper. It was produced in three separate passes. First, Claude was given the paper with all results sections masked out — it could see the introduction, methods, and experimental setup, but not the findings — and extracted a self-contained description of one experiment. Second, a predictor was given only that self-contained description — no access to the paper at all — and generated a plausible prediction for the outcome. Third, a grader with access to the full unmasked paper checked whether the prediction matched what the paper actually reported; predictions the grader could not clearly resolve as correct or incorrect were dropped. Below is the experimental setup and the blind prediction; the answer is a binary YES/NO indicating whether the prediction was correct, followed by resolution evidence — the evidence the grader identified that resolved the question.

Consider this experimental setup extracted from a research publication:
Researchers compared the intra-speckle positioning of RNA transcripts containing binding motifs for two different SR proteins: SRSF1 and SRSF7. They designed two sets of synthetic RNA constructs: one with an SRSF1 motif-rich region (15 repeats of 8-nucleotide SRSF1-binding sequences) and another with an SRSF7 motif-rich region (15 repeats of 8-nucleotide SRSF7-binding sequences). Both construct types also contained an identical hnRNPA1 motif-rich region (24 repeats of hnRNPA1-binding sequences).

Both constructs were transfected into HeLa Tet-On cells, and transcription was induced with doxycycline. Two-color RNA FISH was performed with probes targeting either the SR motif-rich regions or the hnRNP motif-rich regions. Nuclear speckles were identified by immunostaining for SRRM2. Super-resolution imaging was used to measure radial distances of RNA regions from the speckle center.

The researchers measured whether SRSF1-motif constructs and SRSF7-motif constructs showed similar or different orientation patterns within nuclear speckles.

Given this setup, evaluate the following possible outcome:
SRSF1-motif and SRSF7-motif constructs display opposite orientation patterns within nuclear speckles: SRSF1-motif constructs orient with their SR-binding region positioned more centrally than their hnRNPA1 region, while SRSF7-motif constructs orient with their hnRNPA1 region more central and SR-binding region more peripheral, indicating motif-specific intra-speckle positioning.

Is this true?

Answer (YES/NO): NO